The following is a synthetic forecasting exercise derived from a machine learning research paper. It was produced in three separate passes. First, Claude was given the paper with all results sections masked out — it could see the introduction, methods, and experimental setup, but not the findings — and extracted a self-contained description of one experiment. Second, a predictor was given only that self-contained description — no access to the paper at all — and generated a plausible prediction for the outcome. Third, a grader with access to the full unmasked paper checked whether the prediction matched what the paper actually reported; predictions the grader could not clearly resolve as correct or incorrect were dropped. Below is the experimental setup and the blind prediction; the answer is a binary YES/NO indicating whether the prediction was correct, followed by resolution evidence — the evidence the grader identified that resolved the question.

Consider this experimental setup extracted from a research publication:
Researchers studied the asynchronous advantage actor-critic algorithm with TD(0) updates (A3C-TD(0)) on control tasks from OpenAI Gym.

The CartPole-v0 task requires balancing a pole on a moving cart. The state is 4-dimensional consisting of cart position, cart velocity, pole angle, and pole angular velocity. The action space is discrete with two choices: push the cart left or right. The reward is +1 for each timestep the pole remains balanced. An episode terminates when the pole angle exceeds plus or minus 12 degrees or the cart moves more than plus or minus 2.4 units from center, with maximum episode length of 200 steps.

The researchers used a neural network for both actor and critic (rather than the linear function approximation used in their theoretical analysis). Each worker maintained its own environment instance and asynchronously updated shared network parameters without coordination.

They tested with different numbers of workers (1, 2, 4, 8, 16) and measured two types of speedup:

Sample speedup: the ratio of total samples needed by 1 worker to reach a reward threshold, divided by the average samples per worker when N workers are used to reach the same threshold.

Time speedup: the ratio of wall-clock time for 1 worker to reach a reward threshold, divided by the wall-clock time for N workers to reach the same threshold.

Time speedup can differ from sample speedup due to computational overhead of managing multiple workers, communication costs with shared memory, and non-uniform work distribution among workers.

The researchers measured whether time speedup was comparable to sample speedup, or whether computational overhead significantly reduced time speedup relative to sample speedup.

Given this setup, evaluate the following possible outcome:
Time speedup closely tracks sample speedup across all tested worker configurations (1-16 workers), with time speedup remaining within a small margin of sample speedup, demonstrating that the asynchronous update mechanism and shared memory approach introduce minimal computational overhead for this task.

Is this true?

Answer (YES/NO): NO